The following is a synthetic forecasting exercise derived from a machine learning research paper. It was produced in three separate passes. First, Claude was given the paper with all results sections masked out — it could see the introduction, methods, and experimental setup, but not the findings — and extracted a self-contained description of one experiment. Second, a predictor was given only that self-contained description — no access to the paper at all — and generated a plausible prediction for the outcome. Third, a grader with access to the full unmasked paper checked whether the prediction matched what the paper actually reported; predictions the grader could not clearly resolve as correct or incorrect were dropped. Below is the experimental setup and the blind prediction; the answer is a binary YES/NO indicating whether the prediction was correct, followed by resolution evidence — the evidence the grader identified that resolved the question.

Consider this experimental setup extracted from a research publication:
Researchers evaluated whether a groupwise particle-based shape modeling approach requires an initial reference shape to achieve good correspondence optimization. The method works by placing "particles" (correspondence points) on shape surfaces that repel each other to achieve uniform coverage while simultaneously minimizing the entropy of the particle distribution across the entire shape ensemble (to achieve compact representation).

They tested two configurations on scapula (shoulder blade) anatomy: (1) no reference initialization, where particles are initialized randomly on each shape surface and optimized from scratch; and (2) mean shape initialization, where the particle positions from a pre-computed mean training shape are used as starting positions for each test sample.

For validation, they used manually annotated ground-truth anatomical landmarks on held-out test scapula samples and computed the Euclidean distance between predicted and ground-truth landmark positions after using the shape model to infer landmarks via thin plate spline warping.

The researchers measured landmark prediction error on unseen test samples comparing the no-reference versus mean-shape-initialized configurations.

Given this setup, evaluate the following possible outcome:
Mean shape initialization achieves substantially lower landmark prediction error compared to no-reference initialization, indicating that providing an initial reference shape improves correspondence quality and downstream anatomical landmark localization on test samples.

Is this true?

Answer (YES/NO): NO